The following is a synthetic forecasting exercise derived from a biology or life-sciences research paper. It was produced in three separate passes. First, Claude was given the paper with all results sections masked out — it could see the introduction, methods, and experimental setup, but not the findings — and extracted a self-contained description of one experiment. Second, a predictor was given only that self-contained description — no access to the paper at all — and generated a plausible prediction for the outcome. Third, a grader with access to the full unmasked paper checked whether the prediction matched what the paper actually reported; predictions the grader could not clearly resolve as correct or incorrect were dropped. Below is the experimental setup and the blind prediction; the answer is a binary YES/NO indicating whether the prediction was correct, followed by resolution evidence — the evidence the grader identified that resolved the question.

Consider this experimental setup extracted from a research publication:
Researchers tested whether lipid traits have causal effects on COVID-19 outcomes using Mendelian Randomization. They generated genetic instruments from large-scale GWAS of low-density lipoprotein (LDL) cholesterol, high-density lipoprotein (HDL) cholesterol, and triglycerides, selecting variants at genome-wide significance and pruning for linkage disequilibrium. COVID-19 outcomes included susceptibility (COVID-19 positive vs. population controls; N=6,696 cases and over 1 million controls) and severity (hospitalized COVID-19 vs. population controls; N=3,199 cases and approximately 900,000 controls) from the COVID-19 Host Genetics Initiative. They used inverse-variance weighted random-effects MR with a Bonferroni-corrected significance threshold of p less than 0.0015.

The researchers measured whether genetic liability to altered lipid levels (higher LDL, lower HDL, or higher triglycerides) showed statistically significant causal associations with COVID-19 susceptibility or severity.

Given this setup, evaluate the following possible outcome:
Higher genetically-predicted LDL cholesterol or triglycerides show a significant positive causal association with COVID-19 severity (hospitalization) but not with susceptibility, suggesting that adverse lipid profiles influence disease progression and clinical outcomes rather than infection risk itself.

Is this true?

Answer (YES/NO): NO